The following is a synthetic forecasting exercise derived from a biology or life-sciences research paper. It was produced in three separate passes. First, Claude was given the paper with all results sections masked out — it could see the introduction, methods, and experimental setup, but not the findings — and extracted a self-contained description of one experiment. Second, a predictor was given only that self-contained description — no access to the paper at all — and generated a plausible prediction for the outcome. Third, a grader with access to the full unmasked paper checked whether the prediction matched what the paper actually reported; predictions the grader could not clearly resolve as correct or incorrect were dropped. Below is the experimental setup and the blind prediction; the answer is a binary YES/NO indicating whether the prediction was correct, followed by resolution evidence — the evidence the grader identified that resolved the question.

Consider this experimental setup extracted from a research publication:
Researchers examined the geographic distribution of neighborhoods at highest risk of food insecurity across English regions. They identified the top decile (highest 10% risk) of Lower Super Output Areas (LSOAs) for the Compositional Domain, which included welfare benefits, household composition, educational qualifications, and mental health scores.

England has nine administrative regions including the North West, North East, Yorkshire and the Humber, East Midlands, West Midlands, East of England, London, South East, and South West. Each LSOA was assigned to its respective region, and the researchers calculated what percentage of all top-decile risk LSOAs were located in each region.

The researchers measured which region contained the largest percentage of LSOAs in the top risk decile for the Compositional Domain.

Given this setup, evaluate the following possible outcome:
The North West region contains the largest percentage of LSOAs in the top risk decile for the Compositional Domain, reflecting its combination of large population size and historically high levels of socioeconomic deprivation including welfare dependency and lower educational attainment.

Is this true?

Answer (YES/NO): YES